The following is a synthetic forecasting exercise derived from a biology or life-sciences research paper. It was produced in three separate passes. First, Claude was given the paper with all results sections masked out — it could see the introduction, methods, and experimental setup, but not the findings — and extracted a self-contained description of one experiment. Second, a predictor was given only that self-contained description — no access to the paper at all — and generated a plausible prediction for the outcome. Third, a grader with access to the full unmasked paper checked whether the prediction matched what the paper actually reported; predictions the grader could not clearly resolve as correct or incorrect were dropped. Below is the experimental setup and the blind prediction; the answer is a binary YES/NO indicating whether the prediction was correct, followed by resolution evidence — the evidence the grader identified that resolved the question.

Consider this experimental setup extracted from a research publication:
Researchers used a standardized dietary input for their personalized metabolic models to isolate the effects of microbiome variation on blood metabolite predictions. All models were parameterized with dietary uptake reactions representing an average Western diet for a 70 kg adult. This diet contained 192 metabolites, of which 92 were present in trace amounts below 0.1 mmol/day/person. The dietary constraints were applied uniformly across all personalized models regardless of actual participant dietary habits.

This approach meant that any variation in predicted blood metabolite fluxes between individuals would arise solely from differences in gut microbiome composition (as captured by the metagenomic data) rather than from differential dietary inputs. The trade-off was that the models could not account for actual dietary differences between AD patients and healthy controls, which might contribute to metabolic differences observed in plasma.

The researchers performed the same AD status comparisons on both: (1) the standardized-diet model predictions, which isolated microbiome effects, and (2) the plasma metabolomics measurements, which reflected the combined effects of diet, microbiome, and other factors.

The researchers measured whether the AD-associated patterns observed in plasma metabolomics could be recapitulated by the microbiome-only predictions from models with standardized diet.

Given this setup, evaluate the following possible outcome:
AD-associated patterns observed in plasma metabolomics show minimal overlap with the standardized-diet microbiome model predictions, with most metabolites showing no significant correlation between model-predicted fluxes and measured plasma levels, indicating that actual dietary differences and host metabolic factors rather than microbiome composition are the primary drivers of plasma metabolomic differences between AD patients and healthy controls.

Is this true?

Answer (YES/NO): NO